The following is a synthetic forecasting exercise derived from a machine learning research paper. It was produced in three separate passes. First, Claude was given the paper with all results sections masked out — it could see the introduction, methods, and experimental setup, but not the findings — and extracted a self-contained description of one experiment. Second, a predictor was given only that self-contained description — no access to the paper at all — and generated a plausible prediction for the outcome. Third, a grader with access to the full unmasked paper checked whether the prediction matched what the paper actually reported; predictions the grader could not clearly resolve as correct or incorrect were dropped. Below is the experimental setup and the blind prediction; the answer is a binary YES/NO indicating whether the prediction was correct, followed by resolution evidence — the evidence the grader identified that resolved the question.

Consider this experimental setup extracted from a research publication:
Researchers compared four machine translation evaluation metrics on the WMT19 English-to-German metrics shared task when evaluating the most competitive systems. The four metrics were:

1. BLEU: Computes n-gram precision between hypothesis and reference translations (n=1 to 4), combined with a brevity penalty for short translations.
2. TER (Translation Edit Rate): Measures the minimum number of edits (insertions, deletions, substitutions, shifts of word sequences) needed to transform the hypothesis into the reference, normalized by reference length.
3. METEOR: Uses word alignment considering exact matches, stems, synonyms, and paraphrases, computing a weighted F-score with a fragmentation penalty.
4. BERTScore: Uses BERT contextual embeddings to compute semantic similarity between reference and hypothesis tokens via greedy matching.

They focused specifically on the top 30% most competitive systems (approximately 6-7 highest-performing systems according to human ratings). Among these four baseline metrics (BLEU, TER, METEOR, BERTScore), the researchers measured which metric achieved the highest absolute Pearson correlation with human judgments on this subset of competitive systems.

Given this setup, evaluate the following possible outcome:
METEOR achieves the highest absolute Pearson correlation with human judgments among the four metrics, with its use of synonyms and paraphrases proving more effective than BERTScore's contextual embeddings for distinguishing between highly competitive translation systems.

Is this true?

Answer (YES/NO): NO